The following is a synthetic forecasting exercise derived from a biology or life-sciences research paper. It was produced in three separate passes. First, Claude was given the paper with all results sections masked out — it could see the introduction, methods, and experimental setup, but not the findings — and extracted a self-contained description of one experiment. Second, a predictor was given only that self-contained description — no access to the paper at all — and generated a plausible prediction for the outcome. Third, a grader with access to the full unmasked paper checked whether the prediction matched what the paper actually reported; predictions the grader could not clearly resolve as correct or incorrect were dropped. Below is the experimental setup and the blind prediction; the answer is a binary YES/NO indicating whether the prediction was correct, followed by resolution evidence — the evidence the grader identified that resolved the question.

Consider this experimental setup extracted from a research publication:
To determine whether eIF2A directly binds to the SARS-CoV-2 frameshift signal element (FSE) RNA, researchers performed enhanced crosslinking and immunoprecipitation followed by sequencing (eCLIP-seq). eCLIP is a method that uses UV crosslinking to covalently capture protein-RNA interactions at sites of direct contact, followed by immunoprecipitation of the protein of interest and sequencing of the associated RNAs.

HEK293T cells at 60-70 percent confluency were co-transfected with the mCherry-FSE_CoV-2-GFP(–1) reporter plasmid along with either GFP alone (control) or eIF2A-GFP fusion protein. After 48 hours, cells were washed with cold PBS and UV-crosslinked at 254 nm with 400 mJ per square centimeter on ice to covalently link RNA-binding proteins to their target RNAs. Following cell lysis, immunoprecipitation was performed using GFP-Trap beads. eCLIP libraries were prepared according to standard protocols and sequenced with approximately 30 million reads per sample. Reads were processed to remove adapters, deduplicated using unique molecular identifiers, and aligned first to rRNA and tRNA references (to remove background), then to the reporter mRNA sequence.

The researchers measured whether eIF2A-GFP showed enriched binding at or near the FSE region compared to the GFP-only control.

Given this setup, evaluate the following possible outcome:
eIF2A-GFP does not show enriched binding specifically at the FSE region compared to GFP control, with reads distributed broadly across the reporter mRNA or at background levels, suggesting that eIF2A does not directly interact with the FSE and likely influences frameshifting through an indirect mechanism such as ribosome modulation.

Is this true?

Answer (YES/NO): YES